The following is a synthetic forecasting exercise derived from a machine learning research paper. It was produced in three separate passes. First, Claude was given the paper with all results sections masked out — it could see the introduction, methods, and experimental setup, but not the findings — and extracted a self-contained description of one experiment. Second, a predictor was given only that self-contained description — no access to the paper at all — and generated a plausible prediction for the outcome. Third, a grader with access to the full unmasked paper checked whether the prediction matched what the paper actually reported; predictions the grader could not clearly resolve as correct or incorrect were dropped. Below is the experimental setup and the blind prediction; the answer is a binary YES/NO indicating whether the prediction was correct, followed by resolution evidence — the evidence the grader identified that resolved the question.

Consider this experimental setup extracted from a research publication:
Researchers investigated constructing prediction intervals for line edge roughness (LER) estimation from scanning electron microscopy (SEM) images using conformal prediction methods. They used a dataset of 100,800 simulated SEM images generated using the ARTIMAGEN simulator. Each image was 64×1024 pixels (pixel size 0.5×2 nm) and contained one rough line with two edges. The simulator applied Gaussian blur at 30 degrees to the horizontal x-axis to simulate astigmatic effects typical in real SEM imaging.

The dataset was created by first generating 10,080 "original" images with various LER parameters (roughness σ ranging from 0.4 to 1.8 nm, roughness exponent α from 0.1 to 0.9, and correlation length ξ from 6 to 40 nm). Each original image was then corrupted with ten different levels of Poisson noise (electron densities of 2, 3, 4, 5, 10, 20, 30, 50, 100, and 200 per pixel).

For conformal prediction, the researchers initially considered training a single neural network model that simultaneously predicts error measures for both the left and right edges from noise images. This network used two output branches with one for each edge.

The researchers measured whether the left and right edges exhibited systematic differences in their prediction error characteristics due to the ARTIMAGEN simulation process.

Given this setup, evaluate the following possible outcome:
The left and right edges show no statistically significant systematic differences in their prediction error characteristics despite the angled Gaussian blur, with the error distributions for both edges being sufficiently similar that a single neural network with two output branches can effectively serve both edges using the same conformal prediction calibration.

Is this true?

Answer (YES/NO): NO